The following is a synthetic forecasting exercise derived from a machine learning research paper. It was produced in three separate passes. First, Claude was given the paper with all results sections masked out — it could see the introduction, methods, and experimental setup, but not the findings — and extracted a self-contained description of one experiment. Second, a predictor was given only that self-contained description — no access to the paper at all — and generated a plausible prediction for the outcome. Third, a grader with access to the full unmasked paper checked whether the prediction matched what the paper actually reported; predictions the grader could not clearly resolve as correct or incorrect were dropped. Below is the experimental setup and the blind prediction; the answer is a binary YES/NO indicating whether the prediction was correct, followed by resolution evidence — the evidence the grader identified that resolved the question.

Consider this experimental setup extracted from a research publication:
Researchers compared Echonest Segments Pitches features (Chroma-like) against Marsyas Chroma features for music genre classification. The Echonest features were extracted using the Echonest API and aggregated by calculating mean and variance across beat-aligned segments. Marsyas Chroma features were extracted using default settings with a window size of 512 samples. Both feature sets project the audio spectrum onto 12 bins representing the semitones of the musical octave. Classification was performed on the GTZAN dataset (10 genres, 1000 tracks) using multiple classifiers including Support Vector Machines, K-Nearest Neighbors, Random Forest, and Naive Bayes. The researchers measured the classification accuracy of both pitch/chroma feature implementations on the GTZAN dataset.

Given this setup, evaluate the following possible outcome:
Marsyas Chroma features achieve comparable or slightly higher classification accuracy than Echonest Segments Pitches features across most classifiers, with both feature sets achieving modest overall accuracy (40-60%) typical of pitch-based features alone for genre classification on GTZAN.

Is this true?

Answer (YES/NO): NO